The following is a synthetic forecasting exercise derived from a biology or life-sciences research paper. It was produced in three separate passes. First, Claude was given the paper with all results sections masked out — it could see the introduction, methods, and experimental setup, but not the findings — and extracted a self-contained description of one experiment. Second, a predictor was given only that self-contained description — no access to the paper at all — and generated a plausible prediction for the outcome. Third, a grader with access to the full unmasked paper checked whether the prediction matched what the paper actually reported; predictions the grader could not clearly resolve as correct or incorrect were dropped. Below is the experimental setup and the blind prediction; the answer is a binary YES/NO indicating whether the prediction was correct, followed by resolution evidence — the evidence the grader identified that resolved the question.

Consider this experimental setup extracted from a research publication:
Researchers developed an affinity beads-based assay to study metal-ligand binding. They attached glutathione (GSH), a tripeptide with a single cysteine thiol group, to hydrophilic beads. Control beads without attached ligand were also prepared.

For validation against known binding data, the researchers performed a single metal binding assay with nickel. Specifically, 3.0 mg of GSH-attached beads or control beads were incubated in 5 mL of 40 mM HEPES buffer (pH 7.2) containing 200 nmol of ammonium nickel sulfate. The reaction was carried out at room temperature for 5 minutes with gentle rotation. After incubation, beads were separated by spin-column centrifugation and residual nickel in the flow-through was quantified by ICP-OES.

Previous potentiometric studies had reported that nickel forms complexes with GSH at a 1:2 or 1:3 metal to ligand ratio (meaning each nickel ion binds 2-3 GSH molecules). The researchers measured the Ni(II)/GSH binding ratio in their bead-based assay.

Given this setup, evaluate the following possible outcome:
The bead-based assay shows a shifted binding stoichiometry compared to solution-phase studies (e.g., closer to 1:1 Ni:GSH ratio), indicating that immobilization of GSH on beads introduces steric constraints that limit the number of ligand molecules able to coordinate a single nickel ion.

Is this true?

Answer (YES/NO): NO